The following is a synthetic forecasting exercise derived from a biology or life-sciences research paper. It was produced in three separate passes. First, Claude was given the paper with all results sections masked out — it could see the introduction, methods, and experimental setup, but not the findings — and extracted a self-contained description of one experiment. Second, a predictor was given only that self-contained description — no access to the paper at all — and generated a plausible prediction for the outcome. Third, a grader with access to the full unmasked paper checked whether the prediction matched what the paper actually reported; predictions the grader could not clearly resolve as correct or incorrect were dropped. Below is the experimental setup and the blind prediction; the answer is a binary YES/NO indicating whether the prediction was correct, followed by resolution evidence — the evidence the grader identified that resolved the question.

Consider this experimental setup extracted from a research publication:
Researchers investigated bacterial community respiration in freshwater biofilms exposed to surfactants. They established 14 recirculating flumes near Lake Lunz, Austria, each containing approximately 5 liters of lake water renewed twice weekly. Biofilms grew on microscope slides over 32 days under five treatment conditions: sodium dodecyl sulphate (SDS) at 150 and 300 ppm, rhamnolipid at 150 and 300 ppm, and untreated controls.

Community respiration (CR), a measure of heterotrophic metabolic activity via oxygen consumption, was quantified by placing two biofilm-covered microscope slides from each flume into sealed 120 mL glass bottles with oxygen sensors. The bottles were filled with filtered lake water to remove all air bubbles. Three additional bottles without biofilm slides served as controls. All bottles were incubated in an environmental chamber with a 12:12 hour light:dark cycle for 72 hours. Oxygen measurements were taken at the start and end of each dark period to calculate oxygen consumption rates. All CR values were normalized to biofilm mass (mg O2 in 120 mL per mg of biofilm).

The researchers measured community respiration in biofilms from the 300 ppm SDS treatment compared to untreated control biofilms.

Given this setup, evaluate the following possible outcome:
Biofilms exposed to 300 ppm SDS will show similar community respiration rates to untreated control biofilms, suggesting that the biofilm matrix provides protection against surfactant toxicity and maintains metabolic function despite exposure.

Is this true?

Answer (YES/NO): YES